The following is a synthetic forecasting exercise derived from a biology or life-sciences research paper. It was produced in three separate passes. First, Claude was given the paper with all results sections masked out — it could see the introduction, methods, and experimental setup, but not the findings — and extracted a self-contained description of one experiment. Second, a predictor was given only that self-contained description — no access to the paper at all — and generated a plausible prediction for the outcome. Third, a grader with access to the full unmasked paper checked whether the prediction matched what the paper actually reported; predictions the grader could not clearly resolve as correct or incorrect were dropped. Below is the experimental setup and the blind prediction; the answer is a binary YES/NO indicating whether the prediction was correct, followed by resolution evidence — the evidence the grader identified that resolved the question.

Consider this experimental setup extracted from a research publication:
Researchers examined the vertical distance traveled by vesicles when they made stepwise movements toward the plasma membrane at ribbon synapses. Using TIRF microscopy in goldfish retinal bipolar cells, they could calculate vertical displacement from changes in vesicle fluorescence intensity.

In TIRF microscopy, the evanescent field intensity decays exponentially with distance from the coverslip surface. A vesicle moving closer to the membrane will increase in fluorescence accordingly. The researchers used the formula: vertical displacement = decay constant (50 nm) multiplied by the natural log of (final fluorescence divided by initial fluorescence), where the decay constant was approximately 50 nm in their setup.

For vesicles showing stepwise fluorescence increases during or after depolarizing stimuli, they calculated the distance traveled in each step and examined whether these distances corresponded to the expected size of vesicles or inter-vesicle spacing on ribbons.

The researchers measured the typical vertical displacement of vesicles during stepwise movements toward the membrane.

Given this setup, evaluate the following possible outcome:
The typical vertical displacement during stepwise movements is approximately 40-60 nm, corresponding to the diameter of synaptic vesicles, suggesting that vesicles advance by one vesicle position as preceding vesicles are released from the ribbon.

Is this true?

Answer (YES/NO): YES